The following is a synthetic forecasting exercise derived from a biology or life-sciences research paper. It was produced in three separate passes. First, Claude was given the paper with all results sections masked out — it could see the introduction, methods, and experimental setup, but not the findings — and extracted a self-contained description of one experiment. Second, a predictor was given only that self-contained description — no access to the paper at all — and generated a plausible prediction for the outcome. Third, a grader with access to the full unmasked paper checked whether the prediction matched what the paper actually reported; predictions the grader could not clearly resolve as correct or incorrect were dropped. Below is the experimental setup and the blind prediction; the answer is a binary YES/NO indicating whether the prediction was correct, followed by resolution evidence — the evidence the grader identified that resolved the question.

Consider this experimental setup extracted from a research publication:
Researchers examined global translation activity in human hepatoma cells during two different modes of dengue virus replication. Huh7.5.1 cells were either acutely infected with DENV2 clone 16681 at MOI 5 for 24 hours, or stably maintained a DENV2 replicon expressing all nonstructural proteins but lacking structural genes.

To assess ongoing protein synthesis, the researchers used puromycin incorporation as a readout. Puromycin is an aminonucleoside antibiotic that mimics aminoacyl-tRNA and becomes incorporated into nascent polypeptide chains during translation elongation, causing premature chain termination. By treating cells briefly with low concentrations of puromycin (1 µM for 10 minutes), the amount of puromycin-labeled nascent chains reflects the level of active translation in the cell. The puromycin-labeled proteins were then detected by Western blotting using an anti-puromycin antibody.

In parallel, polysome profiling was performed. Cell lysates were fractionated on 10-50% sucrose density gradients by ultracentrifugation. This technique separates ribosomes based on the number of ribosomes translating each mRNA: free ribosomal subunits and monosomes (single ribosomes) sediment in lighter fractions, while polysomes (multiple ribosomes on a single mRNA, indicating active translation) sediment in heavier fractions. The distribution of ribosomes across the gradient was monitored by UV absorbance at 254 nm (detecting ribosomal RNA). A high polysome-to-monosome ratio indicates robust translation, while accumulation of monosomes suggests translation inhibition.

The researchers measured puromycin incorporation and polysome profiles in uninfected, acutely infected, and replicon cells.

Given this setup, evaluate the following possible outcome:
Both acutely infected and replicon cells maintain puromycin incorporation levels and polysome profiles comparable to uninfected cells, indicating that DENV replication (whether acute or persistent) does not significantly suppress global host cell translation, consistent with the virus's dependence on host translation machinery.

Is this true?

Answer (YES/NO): NO